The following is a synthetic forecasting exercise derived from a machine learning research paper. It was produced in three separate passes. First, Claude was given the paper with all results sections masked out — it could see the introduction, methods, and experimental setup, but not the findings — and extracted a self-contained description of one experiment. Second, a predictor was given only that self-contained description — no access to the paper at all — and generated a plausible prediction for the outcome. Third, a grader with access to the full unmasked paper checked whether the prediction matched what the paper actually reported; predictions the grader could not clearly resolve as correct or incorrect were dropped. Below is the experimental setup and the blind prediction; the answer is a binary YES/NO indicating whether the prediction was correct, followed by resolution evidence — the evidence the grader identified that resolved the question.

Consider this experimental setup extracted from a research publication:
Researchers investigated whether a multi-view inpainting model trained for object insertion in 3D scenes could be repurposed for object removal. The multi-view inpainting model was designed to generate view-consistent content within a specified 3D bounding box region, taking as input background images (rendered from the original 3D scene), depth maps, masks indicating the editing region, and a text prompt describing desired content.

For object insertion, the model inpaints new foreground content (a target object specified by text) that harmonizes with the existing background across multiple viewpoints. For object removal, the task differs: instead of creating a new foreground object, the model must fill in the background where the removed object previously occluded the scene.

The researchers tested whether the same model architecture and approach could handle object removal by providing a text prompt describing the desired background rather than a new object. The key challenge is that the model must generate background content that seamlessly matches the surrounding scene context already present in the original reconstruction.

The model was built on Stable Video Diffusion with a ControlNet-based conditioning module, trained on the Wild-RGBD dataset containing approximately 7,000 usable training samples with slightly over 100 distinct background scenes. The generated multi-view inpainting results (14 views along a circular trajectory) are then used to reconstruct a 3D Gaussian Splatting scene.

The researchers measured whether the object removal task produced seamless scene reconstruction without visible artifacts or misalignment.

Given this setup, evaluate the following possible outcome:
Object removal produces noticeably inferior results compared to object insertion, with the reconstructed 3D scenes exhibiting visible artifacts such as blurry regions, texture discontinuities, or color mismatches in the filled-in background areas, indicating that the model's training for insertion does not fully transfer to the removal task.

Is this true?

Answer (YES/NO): YES